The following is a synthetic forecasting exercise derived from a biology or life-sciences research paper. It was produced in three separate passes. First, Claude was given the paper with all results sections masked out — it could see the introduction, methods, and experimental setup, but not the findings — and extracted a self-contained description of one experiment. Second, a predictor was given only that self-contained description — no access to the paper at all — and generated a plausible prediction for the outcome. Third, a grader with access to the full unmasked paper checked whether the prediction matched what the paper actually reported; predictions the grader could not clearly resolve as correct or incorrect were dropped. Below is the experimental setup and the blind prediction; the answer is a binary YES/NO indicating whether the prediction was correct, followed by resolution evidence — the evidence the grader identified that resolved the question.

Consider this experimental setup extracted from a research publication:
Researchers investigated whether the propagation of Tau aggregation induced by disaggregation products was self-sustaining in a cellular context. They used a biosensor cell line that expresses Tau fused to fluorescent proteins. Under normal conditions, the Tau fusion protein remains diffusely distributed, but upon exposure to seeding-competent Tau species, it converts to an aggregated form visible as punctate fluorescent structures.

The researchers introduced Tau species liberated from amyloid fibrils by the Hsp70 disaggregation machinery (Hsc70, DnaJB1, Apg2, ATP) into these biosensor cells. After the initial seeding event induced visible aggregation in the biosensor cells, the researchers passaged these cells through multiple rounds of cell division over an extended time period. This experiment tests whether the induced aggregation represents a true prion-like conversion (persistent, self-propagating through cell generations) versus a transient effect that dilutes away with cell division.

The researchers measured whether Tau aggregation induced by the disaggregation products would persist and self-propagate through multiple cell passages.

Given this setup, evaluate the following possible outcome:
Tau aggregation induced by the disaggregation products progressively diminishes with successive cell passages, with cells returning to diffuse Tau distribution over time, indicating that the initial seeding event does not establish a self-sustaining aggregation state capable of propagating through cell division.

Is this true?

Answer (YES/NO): NO